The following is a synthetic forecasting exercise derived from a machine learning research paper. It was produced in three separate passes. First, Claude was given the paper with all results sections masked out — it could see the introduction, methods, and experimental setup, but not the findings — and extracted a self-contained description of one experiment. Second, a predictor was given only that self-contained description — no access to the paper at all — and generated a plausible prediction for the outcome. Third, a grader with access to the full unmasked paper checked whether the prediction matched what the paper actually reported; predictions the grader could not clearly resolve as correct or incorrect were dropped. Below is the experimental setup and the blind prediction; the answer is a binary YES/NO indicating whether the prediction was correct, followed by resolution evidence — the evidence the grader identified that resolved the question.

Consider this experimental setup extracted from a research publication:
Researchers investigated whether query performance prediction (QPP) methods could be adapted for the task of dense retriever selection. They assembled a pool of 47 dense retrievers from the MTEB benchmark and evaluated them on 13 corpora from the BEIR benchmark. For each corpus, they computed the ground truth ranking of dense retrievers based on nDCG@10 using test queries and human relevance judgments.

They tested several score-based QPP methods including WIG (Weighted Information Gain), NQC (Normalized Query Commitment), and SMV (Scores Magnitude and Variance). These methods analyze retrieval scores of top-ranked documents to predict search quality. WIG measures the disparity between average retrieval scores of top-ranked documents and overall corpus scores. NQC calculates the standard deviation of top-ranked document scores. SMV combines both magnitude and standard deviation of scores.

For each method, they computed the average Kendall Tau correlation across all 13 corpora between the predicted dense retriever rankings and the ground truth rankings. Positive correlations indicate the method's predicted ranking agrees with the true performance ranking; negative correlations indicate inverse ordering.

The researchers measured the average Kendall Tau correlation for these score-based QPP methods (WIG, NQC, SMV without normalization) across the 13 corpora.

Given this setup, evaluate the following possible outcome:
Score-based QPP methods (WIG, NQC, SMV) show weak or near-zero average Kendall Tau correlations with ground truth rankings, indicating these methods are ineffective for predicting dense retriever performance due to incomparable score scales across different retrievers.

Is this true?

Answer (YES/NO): YES